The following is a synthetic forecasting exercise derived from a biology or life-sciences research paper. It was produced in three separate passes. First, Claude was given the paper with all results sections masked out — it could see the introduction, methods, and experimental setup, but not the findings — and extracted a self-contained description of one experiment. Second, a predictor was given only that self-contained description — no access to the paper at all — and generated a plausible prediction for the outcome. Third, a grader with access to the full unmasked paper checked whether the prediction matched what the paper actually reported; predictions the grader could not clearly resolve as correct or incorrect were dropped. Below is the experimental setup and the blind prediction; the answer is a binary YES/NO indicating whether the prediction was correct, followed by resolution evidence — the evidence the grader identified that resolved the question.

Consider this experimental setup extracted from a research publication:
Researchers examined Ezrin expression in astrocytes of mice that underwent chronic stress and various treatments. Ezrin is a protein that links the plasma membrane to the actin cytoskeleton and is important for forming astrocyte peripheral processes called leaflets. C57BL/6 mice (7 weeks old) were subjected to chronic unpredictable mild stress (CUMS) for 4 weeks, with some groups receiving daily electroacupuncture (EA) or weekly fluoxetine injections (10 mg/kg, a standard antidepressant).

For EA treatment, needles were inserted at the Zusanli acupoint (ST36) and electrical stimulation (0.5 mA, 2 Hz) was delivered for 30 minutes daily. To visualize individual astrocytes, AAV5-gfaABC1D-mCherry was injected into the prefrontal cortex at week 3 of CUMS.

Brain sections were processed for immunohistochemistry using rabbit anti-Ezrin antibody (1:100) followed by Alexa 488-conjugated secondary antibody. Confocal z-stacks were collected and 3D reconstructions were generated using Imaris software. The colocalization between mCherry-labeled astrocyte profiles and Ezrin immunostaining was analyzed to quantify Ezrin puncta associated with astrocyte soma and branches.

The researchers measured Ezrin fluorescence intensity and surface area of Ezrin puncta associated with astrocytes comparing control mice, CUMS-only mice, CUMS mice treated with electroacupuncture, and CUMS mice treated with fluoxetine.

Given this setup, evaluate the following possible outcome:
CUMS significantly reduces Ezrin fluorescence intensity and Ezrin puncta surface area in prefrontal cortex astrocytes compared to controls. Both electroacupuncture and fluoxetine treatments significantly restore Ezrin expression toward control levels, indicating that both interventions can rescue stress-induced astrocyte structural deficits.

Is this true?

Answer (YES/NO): YES